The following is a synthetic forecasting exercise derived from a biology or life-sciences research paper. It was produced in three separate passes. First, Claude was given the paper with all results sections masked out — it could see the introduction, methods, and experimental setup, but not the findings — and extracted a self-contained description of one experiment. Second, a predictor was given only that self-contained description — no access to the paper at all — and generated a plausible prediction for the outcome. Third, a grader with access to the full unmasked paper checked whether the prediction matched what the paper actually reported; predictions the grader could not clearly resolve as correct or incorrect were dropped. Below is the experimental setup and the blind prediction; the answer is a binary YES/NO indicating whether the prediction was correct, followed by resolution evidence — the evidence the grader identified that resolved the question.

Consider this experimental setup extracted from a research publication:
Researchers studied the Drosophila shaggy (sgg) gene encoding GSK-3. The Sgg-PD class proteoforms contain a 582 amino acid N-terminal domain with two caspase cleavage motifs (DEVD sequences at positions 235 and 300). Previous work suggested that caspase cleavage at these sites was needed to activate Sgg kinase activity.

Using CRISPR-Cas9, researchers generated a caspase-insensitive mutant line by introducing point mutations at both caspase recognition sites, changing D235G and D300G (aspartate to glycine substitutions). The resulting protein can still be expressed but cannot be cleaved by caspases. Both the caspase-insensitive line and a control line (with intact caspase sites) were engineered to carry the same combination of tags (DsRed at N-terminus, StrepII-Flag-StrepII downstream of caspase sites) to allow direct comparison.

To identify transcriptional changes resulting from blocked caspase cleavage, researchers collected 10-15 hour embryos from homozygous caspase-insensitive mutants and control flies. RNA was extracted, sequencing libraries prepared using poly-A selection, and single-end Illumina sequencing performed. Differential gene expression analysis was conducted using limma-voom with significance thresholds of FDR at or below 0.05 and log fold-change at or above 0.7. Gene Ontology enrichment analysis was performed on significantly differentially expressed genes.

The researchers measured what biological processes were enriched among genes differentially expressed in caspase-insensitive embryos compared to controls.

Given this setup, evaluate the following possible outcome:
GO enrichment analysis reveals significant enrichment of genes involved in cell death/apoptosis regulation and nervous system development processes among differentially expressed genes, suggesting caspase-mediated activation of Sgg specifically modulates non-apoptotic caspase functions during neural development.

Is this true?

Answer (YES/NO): NO